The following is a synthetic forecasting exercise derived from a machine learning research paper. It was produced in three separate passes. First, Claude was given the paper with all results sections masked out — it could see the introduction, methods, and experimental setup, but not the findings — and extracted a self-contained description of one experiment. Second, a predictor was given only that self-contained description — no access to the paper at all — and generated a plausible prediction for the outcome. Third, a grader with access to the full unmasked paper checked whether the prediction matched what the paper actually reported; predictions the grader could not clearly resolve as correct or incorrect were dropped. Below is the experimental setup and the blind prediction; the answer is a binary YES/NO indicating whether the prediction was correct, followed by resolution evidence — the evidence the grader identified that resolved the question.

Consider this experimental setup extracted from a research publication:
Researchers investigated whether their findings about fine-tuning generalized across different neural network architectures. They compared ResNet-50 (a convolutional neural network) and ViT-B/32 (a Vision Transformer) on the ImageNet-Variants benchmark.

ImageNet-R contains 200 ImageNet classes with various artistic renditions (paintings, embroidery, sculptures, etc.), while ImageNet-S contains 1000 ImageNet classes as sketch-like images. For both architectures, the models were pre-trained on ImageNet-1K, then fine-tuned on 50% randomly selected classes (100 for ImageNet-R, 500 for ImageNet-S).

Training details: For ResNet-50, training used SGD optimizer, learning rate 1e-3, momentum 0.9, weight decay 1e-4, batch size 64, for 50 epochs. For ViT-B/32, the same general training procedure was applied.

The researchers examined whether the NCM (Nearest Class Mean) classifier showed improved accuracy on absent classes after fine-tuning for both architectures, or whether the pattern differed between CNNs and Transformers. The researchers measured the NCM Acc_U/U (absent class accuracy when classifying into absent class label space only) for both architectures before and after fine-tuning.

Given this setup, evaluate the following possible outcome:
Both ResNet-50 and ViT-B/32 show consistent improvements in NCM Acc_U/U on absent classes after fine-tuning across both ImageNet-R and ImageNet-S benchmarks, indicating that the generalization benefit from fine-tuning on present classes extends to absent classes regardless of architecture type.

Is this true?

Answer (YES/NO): YES